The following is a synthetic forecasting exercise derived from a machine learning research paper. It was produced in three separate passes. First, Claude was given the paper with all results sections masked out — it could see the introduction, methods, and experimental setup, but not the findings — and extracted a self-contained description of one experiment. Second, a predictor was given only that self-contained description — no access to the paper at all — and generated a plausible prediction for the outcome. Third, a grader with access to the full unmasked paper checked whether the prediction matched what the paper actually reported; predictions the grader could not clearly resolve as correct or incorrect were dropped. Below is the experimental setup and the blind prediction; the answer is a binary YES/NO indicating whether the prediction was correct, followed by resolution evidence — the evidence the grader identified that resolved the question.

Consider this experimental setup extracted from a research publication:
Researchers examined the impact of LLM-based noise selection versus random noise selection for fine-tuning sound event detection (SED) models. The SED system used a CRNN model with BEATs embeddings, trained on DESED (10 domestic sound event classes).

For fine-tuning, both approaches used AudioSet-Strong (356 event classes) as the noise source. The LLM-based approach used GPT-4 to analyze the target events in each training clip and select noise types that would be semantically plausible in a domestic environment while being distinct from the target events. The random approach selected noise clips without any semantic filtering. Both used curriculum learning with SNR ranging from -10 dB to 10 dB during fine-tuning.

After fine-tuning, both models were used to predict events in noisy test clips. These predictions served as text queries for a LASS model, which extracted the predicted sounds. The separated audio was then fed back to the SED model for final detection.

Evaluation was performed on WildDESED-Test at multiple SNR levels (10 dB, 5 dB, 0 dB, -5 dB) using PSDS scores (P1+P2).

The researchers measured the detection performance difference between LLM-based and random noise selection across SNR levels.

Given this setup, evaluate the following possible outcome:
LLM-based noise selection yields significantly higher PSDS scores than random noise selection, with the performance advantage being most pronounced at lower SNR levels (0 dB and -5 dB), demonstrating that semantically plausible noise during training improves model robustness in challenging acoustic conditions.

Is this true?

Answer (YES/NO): NO